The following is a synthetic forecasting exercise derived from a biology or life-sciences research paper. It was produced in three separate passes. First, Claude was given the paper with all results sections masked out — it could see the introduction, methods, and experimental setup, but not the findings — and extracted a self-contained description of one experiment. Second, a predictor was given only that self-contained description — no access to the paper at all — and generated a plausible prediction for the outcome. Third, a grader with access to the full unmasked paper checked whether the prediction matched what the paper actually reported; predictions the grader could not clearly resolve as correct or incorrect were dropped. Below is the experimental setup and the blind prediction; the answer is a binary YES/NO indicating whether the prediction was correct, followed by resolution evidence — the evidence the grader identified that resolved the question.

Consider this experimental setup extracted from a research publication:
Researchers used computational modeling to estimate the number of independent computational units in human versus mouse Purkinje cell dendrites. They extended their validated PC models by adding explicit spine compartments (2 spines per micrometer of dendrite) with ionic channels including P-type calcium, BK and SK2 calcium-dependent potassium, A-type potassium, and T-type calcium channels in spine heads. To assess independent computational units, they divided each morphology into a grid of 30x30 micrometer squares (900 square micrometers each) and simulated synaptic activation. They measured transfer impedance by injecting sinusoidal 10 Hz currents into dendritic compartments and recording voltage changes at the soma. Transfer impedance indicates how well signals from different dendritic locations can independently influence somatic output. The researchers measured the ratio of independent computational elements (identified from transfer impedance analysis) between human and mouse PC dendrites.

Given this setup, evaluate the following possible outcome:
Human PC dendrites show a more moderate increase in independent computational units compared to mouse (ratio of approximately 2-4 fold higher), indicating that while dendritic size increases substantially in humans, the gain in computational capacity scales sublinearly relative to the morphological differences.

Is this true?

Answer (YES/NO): NO